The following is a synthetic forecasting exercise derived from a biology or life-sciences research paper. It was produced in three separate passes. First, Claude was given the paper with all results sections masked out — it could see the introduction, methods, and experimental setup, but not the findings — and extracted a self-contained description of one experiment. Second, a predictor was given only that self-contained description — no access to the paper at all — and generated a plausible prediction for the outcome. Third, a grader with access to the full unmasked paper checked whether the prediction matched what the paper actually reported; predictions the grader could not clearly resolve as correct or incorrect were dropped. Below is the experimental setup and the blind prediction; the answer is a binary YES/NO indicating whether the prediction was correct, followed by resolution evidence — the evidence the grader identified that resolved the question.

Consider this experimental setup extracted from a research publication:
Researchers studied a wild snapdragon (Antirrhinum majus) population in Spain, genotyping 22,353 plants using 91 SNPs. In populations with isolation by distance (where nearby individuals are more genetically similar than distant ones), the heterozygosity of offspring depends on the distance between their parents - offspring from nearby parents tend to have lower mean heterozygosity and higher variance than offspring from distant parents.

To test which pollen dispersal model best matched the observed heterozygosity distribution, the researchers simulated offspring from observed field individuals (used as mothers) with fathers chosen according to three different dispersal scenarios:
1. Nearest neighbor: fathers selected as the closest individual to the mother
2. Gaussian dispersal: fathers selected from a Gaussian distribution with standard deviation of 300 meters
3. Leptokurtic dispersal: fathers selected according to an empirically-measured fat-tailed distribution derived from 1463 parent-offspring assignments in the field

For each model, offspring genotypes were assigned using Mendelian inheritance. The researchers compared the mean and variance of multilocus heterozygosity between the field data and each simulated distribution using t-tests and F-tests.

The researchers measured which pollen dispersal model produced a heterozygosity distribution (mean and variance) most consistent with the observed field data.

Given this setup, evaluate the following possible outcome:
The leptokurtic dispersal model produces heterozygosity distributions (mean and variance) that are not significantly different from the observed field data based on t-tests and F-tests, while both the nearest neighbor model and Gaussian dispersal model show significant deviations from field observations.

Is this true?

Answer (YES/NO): YES